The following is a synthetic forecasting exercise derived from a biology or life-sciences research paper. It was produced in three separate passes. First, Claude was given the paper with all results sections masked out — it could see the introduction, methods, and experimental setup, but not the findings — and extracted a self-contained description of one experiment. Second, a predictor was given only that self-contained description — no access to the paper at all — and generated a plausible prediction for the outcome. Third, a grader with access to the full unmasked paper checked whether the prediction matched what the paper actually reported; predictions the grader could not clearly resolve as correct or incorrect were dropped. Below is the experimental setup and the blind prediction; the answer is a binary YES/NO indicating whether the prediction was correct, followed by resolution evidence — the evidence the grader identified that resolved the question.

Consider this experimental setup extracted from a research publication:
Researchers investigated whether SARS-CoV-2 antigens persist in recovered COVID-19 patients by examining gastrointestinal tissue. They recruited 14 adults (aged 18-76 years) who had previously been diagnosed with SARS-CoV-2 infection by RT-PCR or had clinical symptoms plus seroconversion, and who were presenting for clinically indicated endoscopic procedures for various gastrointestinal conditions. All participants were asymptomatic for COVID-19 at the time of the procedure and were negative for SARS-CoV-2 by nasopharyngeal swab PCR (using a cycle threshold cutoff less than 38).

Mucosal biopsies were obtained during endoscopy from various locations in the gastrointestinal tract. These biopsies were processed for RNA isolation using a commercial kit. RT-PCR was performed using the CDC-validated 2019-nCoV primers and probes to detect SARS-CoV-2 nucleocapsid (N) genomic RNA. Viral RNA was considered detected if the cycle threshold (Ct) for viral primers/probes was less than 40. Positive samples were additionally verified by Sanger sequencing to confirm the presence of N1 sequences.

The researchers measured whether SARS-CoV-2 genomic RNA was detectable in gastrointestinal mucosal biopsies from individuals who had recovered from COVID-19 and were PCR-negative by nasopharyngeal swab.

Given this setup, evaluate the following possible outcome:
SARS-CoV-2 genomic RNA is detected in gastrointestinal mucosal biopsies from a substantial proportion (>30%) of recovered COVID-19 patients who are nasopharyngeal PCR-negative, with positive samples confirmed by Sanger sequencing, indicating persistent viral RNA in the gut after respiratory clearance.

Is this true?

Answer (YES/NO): YES